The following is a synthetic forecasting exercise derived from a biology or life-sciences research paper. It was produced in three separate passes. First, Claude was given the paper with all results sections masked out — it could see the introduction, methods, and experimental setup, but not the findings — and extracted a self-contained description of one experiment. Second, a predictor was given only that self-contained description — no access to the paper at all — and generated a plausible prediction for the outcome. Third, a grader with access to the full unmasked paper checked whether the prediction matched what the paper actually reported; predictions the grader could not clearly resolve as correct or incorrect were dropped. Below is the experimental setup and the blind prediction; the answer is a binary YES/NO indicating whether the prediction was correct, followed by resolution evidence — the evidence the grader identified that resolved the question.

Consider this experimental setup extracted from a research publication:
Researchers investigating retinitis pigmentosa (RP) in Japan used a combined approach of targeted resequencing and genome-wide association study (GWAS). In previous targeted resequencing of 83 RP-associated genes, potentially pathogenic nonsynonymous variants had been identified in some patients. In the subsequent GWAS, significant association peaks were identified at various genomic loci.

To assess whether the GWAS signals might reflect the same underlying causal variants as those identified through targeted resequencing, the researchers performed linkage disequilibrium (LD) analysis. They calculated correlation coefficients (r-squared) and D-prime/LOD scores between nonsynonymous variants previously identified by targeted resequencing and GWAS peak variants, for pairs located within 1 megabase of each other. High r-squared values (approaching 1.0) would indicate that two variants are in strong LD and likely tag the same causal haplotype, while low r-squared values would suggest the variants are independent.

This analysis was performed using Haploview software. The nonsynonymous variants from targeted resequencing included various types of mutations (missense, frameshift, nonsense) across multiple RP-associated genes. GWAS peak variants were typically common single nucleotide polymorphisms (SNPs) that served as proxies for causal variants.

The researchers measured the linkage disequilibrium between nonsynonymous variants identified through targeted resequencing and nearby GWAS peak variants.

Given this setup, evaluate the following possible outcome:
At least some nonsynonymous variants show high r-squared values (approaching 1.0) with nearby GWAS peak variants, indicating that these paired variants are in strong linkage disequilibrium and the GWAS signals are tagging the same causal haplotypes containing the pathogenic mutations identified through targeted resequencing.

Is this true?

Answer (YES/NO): YES